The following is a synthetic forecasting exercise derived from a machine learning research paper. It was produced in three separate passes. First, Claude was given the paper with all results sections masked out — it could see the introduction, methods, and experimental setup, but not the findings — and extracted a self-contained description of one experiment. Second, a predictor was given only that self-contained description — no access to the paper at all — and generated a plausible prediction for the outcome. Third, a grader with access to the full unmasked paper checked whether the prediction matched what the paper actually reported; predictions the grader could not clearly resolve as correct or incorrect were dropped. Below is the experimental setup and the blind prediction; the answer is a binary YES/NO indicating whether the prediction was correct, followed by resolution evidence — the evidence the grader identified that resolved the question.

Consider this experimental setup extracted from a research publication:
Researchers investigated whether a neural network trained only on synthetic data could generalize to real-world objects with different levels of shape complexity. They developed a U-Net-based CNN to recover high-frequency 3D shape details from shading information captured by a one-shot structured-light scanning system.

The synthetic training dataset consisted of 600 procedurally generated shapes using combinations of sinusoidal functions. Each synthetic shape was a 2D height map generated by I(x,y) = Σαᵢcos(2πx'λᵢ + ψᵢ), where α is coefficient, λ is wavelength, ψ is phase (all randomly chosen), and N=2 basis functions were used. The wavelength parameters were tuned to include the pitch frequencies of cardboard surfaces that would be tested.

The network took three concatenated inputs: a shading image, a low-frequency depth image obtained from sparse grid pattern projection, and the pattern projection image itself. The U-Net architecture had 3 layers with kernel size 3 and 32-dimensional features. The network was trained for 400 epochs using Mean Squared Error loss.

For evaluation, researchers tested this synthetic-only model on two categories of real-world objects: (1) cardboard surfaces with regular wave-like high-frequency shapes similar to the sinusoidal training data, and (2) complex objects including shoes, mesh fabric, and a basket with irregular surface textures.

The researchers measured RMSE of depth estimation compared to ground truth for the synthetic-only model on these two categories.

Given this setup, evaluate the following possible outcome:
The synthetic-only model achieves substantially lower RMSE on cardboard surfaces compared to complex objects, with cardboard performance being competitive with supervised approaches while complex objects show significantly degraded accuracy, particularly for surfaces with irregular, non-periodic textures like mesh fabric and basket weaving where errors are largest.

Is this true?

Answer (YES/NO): NO